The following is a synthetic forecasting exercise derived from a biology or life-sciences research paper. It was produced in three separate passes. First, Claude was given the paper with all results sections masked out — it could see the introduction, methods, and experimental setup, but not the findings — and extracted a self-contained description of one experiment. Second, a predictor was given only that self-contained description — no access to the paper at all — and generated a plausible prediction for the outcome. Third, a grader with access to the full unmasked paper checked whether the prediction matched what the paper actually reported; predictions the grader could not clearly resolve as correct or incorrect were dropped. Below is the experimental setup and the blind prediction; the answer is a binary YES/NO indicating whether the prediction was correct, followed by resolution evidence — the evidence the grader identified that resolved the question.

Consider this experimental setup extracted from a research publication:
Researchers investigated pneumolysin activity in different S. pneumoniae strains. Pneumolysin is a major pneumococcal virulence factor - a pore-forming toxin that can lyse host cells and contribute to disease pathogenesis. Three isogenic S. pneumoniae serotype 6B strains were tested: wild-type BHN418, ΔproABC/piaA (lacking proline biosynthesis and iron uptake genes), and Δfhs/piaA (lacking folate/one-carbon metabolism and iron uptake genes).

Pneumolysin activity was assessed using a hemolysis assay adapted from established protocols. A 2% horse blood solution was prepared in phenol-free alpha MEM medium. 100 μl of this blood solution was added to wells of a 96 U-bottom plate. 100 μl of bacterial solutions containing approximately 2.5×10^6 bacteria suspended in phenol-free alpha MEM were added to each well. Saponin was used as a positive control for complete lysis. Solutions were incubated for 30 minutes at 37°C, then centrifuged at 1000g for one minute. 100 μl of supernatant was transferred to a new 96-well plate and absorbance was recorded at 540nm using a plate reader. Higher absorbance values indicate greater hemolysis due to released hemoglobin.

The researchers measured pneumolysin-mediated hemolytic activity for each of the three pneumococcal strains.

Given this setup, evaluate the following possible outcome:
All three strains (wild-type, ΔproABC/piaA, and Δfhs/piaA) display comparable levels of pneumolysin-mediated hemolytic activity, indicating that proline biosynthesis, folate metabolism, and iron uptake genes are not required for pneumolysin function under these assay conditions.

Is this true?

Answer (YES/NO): NO